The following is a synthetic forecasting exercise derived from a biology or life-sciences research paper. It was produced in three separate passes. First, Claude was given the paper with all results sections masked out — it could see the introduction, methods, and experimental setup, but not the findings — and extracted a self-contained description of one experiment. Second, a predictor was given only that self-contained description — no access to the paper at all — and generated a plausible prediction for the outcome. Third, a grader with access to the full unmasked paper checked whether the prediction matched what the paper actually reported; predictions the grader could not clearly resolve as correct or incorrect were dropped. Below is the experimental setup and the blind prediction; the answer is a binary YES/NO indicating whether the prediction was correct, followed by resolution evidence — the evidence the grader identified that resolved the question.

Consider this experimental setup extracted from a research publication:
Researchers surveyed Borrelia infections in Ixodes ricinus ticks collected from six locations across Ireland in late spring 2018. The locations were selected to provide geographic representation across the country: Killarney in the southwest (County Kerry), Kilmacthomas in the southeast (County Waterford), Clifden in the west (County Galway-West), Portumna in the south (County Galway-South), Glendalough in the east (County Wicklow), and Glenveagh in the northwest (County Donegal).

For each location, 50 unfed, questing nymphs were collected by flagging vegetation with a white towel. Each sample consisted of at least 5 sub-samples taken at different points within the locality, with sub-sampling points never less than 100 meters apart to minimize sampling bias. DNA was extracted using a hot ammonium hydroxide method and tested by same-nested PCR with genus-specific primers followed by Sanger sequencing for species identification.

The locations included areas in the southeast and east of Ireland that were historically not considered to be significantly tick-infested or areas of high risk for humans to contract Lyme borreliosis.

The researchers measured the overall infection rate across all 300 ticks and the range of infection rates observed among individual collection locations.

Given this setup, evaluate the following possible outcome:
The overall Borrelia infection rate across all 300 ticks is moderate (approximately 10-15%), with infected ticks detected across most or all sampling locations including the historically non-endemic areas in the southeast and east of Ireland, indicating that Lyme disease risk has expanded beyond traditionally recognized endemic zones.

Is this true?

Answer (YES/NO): NO